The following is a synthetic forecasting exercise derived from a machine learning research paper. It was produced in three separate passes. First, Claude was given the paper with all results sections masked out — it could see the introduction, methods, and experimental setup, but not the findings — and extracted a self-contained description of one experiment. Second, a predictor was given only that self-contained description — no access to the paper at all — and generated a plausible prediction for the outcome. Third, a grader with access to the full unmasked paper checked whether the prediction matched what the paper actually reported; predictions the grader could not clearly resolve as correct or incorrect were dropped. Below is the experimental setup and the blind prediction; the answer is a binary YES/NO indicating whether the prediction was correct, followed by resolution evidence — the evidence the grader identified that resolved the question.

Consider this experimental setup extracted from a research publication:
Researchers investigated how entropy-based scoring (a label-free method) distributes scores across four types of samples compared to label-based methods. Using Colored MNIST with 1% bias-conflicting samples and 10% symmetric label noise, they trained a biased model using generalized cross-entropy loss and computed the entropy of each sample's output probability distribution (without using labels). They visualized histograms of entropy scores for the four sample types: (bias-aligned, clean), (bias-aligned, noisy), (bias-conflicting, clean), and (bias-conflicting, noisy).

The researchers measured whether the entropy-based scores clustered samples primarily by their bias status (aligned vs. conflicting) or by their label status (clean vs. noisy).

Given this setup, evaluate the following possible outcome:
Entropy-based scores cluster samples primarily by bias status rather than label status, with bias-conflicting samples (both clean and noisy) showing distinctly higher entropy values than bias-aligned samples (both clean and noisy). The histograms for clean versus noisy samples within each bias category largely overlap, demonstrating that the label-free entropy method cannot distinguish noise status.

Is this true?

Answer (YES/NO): YES